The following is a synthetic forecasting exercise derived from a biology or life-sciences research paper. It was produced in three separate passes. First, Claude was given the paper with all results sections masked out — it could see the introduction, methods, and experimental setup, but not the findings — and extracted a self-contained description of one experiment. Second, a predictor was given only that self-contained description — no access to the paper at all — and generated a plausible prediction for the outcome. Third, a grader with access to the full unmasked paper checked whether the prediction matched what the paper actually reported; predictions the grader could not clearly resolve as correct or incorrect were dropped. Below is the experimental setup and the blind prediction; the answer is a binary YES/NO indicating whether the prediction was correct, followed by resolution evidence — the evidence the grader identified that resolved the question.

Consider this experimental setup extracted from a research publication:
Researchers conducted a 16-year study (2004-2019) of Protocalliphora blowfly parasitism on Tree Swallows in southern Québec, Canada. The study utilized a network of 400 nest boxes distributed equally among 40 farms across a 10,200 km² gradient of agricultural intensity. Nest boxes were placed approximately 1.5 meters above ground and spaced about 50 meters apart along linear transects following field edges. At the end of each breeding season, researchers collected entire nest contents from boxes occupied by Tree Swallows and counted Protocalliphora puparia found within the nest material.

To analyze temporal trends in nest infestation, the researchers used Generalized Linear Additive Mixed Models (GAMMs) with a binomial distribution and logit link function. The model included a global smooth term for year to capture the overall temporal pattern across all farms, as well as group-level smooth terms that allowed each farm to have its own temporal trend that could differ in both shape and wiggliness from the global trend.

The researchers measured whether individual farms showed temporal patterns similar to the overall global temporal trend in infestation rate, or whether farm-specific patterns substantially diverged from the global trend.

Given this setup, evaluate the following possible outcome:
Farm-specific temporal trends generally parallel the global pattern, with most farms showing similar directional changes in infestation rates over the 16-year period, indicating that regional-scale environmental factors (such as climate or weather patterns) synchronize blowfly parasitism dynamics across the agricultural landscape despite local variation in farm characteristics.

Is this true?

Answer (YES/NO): NO